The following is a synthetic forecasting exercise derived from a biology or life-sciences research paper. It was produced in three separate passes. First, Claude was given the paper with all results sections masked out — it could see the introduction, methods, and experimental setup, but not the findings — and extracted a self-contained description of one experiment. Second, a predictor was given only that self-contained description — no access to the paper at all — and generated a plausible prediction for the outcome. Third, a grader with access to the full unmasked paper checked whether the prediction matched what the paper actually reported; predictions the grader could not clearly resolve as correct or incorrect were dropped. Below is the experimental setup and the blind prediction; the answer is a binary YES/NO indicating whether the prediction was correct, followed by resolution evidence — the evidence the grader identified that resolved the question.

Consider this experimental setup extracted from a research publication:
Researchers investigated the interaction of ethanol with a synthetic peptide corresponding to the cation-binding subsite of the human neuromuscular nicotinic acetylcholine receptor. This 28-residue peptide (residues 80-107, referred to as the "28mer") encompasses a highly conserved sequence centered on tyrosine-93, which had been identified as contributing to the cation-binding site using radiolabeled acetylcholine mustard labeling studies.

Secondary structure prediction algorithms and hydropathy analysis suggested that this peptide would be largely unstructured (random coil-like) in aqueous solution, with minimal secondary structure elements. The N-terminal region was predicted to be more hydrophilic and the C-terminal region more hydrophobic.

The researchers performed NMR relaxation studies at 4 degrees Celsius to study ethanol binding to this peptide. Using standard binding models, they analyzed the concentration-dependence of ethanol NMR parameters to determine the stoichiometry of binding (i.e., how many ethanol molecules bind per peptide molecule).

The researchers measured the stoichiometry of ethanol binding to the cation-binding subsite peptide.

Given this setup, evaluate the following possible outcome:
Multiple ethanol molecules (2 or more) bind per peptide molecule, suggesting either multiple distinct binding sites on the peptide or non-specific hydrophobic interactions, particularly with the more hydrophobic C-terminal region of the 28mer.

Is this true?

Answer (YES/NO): YES